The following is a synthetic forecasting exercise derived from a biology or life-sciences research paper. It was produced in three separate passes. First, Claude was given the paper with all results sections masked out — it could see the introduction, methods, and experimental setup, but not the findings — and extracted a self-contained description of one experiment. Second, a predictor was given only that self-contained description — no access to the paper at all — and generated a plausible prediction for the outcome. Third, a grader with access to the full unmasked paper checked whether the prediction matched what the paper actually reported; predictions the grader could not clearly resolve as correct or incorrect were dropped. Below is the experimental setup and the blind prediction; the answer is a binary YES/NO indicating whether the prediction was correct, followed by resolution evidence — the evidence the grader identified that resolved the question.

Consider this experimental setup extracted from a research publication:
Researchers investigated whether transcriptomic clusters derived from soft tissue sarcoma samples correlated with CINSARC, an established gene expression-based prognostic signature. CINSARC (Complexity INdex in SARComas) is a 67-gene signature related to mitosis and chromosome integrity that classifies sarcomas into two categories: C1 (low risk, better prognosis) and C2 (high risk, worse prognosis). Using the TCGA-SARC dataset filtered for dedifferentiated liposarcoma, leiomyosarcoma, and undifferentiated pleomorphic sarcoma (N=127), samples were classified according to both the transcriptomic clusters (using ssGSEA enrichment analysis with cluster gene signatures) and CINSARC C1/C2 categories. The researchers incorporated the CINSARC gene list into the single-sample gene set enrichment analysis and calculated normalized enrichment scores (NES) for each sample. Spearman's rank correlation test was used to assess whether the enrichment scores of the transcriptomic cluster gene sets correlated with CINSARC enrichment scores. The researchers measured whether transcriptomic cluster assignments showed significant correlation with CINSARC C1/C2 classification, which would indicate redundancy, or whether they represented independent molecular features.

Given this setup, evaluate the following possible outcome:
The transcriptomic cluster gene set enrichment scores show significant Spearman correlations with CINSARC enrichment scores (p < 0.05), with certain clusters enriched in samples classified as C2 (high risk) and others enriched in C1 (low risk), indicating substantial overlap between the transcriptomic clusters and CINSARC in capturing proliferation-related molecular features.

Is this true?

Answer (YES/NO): YES